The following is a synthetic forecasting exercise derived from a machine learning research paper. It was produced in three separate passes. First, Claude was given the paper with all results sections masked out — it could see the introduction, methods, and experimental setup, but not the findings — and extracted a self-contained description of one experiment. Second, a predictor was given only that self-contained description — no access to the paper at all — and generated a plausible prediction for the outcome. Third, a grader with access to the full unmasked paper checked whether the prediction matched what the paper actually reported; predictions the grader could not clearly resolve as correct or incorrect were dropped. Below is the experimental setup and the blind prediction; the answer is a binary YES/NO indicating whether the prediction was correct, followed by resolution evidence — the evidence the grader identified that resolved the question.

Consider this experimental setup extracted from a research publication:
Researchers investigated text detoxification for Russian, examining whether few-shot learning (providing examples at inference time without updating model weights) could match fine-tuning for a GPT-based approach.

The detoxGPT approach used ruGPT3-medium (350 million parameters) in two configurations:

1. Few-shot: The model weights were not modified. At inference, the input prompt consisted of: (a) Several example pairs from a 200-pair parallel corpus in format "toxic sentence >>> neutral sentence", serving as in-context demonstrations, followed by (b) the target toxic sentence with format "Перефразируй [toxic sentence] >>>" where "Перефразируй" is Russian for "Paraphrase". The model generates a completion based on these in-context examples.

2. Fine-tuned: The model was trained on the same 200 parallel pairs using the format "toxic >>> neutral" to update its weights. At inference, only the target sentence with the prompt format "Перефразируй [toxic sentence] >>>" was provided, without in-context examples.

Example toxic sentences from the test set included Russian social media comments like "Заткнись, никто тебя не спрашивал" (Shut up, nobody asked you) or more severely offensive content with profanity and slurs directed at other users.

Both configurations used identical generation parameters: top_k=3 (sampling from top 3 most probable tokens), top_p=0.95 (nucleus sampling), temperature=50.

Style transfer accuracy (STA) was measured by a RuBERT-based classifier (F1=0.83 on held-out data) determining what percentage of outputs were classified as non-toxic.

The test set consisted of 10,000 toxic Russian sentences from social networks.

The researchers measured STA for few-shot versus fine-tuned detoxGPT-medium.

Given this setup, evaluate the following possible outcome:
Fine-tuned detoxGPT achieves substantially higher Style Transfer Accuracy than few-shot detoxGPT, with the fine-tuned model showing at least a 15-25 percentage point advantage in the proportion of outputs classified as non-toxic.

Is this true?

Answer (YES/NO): YES